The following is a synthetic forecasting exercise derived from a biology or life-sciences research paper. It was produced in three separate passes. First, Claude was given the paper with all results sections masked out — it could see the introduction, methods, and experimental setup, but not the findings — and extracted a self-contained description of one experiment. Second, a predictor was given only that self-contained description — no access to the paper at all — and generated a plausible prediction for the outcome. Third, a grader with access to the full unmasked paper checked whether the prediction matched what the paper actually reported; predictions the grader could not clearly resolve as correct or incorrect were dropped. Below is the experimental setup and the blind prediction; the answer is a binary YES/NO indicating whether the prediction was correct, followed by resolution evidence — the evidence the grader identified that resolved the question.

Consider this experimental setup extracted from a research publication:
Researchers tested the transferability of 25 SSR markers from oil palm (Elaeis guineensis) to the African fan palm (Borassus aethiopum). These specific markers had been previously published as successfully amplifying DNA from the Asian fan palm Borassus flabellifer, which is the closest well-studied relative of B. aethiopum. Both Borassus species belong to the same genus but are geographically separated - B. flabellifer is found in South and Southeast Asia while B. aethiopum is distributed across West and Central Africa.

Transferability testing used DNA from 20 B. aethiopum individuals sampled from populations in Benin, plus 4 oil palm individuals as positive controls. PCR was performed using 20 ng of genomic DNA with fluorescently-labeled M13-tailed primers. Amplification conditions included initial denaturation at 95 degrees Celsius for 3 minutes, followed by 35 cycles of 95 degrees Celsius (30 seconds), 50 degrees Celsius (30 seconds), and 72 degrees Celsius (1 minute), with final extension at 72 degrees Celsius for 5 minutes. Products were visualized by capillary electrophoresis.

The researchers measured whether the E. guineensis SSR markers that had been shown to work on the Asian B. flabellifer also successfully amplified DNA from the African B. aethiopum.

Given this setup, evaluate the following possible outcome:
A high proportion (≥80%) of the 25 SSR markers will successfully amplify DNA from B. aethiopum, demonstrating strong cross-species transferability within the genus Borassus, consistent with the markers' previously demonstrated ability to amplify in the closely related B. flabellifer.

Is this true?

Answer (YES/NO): NO